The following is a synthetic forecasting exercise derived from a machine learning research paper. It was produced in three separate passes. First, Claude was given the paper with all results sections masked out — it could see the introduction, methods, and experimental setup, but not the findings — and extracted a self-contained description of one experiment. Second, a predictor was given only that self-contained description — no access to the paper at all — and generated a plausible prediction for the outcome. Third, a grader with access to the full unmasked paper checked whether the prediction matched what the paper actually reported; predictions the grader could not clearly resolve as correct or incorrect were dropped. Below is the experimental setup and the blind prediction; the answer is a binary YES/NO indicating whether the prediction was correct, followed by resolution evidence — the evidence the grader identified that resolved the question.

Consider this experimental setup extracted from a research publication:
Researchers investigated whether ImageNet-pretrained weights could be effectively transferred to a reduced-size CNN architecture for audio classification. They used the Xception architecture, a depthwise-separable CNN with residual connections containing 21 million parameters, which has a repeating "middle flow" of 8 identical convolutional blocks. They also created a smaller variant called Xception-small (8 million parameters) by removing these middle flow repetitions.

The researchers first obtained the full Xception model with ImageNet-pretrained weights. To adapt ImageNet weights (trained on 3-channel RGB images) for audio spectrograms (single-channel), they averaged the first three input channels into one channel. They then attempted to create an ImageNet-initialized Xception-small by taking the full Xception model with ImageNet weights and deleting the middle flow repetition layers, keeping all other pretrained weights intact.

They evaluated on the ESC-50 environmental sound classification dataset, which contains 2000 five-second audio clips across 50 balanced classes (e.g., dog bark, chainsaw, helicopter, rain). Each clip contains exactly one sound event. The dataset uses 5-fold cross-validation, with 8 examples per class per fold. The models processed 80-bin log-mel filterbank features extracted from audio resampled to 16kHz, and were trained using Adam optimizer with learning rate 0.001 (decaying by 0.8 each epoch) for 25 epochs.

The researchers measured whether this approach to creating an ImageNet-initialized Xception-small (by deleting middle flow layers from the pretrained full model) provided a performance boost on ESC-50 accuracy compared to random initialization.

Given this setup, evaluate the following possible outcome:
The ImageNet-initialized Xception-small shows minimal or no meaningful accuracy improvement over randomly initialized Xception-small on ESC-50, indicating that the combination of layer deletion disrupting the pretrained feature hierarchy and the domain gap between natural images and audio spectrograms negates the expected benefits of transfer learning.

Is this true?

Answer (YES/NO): YES